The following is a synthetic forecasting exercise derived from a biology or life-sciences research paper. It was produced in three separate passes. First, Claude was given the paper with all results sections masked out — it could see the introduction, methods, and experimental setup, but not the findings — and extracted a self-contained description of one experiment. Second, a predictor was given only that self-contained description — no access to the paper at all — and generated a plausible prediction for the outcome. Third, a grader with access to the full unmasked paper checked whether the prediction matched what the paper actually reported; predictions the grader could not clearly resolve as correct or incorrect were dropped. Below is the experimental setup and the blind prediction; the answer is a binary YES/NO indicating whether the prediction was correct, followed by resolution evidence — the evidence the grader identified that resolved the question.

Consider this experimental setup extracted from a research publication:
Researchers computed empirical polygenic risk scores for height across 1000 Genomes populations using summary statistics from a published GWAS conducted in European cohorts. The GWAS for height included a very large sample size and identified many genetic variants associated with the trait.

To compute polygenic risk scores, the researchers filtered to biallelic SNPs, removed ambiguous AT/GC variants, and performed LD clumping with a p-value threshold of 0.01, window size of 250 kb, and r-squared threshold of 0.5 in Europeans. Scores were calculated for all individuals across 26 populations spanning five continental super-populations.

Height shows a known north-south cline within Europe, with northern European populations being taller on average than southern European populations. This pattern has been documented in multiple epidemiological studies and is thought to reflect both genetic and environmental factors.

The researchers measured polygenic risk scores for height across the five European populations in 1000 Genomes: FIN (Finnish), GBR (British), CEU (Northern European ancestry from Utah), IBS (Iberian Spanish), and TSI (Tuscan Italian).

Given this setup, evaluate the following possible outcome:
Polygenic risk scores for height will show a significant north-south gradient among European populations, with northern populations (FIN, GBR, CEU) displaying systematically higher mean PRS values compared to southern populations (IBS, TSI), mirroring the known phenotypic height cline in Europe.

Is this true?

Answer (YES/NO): YES